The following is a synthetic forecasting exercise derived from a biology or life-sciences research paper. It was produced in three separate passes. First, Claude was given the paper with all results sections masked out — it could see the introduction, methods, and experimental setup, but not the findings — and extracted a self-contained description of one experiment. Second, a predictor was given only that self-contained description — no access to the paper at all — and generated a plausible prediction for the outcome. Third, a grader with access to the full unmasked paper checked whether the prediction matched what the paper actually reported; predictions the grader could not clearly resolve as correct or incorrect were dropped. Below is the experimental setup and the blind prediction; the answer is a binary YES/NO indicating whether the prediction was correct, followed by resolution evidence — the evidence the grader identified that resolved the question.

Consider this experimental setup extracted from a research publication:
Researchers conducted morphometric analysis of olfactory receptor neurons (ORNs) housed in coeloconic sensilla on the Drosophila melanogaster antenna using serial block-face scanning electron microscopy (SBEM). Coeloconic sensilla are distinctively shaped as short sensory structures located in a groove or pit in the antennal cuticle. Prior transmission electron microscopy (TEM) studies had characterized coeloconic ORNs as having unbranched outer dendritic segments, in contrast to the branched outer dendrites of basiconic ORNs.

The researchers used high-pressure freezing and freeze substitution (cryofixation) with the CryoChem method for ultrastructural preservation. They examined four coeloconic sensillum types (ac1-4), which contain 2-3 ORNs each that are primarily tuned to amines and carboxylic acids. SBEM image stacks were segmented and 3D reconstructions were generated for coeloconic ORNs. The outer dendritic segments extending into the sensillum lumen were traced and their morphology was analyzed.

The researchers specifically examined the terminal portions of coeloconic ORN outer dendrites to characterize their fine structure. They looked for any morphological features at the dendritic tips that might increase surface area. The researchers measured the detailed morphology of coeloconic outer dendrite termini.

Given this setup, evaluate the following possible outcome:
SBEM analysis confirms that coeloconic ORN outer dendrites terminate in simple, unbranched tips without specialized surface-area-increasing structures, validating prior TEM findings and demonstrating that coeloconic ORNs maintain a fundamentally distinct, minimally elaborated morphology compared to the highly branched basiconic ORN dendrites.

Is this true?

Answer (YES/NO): NO